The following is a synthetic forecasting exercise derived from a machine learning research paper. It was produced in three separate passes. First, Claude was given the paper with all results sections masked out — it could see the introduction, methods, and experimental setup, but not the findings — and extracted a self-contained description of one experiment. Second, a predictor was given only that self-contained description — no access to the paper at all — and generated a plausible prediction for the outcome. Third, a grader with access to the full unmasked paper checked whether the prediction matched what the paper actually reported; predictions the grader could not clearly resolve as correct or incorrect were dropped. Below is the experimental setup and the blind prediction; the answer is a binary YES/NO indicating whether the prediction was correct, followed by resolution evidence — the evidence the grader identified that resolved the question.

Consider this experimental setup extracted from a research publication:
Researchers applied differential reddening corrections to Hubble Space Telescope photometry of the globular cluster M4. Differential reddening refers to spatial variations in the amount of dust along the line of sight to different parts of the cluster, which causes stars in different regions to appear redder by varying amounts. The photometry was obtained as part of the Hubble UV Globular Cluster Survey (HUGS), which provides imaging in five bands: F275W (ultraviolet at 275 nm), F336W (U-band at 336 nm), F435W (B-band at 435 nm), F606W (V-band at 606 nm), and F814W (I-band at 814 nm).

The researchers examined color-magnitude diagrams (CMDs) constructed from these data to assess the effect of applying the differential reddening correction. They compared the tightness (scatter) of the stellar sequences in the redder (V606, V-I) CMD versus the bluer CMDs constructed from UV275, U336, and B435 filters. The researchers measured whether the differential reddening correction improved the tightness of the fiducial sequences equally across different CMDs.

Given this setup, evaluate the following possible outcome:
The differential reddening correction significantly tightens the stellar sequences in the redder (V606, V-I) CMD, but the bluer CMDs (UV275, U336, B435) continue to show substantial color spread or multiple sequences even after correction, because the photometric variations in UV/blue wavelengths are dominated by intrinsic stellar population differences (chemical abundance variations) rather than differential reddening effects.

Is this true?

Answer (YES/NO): YES